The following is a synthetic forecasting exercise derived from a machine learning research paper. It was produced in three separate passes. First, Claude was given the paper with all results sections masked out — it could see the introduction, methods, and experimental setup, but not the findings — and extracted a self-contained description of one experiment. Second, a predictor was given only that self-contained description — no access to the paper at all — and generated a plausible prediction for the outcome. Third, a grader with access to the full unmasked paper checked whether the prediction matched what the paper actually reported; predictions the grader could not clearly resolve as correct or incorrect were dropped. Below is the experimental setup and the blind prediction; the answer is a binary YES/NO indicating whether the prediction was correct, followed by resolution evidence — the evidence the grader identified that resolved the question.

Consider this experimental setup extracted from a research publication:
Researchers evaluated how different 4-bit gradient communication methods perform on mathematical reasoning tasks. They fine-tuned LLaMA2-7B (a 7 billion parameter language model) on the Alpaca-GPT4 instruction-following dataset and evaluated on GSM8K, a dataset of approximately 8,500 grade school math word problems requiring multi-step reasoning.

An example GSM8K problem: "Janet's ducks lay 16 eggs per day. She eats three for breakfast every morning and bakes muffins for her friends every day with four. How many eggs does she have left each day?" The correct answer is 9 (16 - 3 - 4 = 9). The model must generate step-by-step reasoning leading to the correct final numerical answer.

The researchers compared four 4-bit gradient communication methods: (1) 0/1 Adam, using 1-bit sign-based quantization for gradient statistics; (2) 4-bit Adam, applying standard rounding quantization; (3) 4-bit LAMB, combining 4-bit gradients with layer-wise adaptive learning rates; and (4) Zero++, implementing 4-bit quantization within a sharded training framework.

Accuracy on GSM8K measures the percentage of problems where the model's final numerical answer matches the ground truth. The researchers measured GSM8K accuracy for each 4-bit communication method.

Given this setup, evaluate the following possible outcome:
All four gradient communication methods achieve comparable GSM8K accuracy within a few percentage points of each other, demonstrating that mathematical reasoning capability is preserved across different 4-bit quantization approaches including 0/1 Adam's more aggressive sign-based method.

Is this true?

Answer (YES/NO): NO